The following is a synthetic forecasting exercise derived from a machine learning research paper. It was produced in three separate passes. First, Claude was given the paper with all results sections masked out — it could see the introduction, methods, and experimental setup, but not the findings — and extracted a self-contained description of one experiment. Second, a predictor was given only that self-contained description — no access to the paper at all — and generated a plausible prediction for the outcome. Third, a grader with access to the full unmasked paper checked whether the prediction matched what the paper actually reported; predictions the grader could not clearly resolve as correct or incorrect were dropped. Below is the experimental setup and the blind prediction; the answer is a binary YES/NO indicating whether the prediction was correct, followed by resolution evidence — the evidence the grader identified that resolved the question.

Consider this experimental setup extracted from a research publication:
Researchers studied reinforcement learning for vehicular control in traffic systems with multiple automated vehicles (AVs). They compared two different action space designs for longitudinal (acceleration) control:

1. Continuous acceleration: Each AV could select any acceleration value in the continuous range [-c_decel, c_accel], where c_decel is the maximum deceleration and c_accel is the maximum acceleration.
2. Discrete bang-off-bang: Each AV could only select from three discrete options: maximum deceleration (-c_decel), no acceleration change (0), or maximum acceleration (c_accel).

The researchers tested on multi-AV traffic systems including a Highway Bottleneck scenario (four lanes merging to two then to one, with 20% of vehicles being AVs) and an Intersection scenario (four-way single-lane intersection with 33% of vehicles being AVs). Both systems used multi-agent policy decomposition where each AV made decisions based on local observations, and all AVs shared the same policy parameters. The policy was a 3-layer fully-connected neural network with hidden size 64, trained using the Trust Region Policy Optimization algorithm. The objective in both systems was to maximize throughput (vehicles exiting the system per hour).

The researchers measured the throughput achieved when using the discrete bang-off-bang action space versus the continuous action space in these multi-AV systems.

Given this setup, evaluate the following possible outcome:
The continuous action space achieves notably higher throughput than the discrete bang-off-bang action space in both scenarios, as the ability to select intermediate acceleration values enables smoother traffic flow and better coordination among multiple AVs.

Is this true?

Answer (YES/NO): NO